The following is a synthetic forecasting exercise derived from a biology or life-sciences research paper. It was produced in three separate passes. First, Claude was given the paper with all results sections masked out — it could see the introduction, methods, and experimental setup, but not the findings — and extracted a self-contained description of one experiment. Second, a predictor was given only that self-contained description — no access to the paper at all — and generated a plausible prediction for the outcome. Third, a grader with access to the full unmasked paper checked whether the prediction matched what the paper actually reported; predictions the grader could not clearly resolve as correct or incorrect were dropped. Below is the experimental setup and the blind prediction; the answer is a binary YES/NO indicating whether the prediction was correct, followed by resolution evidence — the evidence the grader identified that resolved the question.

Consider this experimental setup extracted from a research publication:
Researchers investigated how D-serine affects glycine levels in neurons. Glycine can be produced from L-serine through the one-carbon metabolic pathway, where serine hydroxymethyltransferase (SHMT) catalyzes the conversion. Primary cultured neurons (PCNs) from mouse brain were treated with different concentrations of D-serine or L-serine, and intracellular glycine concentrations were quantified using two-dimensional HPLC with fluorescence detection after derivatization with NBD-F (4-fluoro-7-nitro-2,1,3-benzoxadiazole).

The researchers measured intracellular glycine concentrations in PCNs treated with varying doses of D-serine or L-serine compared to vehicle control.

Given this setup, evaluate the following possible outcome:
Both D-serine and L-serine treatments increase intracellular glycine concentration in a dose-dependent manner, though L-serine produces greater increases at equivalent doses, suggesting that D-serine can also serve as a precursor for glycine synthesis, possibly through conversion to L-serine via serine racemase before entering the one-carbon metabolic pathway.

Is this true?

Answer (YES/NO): NO